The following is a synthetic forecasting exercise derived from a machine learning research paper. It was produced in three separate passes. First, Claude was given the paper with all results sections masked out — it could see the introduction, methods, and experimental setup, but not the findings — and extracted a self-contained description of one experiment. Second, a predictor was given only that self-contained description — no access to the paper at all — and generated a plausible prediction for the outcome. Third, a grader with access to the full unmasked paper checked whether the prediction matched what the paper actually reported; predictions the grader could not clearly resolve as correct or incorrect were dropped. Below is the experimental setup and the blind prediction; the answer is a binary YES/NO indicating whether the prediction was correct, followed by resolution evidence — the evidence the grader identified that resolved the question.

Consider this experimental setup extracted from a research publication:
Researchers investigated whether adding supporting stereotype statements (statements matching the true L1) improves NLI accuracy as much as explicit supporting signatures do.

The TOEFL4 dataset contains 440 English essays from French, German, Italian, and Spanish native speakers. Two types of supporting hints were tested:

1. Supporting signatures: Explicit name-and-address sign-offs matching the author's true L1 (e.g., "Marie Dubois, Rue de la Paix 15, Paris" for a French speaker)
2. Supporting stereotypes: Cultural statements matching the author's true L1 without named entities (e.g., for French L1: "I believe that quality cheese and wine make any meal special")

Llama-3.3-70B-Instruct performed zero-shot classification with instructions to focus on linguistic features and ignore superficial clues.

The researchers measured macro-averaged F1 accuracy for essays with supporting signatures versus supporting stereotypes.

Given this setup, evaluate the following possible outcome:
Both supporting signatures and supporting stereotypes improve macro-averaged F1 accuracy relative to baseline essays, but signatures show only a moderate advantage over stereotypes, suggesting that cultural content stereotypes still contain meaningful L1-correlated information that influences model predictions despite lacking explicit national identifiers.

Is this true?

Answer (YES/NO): NO